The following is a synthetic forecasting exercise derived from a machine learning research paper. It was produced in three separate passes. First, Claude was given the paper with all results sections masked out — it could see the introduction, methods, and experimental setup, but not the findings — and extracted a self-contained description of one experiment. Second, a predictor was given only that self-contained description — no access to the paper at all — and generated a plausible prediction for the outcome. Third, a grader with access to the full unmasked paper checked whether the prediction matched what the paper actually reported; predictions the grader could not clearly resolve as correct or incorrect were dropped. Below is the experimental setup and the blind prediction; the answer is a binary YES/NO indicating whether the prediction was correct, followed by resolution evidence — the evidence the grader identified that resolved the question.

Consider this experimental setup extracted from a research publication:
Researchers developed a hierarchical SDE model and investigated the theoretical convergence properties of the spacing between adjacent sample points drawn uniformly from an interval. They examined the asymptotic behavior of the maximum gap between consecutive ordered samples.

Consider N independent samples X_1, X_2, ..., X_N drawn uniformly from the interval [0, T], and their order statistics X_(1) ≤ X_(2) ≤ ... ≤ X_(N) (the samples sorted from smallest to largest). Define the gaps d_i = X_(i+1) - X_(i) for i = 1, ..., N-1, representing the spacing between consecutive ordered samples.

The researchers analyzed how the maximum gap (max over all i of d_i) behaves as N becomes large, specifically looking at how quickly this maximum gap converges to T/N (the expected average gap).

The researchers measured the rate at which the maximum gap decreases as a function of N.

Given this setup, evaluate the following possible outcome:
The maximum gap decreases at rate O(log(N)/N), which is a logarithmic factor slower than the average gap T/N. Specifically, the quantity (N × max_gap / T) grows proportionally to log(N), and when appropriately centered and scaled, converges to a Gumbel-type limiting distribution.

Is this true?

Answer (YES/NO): NO